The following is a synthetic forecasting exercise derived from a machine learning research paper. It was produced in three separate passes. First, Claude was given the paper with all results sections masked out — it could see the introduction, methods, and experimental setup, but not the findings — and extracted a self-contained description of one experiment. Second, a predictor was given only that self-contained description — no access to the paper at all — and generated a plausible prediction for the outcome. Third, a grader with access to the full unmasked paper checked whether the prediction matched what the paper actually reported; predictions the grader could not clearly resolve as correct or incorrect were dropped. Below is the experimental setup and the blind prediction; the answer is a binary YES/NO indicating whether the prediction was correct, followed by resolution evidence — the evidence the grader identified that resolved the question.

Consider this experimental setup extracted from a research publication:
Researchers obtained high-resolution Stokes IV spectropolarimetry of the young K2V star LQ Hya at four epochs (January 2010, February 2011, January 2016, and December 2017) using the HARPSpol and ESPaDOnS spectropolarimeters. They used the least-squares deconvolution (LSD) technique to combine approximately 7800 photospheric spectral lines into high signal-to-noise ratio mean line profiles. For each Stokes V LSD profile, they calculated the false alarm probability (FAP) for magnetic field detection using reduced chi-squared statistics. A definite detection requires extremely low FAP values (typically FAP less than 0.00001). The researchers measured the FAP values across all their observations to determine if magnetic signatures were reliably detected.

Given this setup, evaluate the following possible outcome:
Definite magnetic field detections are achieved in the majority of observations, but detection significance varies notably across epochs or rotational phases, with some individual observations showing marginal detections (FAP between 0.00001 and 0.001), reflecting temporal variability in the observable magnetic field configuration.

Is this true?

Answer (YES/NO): NO